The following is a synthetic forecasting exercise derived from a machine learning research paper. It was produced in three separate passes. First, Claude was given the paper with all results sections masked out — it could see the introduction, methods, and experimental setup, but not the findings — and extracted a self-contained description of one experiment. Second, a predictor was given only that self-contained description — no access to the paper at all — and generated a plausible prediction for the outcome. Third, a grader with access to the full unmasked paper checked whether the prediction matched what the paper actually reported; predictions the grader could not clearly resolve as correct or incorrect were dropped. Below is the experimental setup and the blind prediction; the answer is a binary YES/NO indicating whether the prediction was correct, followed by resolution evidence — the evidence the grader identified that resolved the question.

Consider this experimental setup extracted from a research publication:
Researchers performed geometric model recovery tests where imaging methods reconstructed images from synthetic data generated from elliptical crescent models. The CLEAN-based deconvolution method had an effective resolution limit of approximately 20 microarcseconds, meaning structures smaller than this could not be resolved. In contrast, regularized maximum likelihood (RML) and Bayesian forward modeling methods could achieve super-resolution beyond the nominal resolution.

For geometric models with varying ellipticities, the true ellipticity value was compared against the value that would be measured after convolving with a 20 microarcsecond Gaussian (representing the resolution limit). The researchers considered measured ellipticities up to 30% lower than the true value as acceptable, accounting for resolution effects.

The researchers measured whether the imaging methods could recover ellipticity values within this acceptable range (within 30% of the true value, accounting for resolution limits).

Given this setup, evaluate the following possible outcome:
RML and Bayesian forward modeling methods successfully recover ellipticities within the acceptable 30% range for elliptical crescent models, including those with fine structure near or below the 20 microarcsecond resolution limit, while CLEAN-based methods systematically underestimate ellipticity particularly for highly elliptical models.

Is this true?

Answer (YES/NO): NO